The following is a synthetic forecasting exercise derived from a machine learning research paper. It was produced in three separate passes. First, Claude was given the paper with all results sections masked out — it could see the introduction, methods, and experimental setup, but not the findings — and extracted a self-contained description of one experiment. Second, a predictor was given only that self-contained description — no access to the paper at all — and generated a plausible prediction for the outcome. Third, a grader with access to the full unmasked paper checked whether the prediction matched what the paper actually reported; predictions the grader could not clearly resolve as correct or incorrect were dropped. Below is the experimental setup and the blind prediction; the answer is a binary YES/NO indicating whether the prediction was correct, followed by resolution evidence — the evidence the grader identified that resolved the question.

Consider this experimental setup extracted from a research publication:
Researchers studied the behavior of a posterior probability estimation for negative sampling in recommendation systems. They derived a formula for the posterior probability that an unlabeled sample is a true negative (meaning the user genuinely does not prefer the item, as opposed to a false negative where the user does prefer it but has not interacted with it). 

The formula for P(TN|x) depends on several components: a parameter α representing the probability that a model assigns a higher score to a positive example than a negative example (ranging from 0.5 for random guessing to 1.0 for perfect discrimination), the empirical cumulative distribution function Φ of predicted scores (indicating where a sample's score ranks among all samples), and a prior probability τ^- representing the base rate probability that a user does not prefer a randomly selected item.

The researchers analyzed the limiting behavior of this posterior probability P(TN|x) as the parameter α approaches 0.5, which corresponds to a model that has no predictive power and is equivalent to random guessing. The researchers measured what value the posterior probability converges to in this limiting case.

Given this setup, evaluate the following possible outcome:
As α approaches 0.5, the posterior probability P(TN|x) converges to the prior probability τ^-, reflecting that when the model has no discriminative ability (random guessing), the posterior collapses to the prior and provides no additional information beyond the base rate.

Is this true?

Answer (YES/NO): YES